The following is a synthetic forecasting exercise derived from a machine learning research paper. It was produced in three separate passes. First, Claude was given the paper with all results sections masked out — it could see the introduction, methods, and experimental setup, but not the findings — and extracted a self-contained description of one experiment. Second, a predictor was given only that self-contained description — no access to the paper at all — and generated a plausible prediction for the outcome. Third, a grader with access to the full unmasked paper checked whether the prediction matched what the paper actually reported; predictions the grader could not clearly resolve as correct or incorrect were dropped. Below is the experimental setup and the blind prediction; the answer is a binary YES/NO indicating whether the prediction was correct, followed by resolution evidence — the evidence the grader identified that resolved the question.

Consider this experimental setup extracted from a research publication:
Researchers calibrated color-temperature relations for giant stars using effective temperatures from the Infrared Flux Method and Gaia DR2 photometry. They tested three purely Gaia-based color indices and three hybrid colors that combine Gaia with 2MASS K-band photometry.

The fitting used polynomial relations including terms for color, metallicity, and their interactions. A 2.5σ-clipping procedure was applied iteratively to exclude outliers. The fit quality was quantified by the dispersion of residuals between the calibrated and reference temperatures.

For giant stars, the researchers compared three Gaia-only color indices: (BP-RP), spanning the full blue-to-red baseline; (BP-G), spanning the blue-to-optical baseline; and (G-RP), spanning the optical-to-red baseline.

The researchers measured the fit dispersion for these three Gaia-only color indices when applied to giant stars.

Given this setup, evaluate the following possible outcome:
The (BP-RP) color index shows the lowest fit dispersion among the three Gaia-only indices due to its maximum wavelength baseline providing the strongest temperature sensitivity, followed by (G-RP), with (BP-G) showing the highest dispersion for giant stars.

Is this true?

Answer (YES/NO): YES